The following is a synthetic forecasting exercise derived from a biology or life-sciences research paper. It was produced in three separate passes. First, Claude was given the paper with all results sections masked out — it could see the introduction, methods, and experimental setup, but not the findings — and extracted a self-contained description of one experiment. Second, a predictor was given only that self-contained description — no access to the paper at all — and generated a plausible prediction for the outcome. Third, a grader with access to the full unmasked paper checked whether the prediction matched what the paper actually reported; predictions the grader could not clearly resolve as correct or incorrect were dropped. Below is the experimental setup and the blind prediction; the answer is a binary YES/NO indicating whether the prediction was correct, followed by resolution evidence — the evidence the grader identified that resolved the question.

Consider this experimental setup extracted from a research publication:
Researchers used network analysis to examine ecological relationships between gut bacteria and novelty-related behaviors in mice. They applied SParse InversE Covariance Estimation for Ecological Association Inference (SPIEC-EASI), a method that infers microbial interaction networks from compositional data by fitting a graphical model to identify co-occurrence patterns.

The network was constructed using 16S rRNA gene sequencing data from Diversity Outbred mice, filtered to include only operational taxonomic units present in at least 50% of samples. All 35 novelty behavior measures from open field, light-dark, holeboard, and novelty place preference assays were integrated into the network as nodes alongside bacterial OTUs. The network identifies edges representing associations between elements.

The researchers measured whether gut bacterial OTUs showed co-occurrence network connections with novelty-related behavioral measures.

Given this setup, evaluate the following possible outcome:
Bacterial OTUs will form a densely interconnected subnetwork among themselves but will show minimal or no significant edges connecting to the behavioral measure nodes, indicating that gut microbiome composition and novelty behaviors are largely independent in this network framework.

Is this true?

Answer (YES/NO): NO